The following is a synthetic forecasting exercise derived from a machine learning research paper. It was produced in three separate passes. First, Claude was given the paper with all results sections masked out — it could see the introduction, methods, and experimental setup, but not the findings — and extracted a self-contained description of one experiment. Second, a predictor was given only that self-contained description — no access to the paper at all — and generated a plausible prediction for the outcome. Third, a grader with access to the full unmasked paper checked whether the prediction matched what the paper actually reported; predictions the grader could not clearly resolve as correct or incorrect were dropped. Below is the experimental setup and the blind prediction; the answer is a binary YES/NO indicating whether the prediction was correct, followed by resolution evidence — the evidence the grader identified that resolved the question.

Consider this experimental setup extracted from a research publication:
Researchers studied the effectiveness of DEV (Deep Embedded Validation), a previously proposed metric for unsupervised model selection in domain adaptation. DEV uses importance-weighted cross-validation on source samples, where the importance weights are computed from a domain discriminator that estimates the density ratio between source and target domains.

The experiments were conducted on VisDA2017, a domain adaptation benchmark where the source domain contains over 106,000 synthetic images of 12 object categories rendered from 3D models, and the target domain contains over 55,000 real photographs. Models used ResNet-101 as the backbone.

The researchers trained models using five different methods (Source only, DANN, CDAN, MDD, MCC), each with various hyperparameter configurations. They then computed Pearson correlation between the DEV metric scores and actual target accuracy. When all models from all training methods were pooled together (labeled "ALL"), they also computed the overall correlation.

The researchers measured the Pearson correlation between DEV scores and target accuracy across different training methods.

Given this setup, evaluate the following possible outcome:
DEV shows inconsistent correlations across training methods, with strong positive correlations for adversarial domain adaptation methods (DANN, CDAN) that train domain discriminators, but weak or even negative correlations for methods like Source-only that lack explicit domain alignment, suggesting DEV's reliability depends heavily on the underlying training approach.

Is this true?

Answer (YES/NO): NO